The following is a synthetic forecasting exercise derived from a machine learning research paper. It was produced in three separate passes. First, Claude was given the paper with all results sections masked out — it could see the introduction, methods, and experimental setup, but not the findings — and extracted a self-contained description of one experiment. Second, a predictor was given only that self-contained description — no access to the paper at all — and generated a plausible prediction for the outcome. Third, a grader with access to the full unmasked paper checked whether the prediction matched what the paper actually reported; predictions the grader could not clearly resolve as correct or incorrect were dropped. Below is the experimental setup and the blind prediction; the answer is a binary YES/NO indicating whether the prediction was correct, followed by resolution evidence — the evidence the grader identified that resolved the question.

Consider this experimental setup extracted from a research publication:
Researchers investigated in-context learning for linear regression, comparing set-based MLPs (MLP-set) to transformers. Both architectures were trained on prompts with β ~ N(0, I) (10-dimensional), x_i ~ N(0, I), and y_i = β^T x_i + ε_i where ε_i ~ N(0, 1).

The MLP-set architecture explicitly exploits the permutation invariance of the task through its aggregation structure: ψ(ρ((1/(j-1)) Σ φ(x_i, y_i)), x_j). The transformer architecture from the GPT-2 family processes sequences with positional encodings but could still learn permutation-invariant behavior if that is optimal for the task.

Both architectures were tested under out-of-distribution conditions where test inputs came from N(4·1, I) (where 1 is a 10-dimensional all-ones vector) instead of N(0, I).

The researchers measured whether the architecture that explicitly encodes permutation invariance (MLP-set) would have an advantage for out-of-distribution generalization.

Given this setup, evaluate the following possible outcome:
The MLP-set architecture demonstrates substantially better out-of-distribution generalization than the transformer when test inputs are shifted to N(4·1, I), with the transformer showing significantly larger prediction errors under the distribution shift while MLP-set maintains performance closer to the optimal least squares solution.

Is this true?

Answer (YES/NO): NO